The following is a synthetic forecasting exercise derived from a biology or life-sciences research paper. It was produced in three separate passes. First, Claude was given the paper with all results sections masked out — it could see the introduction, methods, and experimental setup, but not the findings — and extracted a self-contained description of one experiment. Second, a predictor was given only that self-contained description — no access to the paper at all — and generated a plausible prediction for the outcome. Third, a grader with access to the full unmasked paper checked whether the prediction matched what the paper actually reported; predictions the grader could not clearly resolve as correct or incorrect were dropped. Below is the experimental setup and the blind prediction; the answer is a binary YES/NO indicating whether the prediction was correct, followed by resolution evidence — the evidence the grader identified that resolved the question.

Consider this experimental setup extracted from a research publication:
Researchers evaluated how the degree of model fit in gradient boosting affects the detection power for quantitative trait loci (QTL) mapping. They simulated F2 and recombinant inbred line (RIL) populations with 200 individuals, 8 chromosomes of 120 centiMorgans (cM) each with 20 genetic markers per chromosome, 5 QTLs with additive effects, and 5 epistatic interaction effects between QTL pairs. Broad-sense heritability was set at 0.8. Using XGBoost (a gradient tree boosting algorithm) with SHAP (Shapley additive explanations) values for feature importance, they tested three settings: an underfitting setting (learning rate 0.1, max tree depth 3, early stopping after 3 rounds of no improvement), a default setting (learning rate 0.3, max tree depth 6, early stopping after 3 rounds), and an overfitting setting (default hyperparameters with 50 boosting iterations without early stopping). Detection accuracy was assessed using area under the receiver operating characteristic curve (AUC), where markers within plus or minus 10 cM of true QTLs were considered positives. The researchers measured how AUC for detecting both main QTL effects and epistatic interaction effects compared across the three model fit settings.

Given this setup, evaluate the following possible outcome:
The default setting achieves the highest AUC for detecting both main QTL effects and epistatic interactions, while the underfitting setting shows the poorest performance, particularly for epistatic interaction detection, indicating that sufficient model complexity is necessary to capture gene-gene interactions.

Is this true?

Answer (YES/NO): NO